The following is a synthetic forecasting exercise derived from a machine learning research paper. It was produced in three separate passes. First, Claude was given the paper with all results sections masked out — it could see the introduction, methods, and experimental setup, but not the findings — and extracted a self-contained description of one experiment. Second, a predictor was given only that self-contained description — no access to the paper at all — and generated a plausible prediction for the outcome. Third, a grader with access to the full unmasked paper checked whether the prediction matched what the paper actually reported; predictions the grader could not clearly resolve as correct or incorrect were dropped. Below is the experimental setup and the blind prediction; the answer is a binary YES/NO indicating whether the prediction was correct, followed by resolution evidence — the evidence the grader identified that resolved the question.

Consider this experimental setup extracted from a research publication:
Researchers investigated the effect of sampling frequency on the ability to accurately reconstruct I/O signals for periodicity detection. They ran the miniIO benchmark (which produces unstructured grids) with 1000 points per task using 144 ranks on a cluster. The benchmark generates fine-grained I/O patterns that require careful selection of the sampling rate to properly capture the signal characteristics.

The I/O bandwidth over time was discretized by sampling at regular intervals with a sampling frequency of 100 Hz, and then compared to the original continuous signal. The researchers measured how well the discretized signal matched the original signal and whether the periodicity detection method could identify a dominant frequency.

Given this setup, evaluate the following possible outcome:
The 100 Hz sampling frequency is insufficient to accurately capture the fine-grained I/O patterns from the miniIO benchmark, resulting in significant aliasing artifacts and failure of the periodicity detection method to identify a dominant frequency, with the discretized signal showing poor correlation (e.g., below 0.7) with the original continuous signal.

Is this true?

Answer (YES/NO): YES